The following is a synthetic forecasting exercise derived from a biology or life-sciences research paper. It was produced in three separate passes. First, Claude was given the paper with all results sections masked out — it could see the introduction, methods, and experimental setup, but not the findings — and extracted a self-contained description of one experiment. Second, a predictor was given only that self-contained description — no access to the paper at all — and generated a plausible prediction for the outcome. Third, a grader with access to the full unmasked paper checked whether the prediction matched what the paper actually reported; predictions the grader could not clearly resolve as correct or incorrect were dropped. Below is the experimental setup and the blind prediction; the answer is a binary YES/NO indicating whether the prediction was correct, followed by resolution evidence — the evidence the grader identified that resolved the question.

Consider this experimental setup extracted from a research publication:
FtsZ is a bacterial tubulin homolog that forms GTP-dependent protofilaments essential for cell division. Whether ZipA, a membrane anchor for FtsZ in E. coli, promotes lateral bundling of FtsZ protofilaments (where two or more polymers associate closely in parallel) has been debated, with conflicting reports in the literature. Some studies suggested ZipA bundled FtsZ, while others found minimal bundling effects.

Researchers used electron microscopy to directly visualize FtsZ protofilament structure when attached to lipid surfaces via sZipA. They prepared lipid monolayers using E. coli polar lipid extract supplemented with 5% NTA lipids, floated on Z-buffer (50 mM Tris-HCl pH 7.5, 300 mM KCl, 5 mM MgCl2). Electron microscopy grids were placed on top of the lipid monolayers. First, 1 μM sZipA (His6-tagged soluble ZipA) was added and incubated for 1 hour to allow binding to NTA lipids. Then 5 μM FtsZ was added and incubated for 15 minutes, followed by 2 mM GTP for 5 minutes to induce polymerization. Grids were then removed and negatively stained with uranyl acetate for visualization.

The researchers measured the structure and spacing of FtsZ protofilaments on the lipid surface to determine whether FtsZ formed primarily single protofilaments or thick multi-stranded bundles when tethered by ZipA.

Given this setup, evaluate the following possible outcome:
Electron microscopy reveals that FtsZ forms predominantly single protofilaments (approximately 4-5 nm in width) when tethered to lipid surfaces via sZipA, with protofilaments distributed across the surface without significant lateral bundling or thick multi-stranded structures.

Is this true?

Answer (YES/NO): YES